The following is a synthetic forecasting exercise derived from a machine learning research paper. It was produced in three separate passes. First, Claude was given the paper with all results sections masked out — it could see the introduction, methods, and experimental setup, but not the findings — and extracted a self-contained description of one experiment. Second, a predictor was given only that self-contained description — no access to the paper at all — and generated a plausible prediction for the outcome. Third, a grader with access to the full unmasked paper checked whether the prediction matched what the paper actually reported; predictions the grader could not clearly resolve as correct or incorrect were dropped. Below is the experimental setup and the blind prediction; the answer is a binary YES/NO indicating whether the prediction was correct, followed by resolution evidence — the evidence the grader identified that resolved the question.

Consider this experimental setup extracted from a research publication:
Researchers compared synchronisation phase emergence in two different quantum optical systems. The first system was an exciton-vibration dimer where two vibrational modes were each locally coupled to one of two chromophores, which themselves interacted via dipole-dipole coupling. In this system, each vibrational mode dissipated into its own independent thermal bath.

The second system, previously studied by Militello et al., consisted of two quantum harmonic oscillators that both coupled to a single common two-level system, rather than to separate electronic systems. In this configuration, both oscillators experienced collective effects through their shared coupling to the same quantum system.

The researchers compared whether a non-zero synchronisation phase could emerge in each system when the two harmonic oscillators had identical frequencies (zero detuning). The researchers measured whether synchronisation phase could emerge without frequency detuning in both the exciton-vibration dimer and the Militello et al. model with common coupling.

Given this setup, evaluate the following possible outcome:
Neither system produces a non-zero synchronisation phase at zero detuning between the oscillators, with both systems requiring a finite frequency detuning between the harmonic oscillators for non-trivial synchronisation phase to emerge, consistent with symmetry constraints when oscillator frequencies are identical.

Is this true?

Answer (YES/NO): NO